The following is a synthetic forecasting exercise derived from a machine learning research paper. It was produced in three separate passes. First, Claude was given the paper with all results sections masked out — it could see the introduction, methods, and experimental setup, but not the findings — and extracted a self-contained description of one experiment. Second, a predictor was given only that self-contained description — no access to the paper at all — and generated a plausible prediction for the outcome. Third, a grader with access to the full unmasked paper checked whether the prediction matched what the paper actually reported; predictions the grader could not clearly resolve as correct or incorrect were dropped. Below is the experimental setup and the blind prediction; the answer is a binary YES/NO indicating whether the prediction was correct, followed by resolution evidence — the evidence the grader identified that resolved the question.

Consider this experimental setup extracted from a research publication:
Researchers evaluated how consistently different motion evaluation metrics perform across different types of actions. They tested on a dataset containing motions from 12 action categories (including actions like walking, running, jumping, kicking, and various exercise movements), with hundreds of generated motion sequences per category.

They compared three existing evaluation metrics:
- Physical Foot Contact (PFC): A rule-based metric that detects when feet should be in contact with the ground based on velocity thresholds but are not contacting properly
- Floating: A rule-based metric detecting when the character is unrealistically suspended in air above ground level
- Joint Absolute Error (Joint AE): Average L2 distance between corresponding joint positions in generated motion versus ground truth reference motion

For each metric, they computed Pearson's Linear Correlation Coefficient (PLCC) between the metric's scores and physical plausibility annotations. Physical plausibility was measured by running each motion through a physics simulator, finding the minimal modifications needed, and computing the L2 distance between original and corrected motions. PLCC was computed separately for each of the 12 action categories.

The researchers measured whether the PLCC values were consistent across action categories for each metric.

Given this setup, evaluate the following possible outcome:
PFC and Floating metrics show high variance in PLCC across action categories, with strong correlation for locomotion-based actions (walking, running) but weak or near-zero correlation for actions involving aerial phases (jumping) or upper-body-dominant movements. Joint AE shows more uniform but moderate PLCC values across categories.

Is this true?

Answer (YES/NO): NO